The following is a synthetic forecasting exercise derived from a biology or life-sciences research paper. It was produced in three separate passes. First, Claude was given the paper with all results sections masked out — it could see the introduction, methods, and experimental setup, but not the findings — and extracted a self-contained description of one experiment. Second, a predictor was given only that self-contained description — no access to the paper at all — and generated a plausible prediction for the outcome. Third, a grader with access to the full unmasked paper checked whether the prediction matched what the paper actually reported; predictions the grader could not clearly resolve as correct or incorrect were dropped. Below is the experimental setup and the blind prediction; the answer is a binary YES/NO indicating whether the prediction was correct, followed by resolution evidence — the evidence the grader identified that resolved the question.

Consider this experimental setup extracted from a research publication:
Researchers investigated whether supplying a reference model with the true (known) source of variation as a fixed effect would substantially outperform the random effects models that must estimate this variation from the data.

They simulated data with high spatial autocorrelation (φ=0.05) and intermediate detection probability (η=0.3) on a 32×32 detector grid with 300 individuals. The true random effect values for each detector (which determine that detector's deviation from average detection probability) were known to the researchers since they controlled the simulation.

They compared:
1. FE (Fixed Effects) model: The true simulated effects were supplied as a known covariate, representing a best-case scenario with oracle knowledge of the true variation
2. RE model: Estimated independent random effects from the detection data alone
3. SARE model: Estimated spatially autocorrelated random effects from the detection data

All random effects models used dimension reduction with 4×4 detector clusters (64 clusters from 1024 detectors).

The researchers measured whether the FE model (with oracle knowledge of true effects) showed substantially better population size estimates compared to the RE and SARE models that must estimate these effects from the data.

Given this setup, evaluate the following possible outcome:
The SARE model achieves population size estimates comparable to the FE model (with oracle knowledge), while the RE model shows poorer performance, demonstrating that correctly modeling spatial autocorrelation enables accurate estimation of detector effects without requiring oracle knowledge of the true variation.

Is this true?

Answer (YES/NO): NO